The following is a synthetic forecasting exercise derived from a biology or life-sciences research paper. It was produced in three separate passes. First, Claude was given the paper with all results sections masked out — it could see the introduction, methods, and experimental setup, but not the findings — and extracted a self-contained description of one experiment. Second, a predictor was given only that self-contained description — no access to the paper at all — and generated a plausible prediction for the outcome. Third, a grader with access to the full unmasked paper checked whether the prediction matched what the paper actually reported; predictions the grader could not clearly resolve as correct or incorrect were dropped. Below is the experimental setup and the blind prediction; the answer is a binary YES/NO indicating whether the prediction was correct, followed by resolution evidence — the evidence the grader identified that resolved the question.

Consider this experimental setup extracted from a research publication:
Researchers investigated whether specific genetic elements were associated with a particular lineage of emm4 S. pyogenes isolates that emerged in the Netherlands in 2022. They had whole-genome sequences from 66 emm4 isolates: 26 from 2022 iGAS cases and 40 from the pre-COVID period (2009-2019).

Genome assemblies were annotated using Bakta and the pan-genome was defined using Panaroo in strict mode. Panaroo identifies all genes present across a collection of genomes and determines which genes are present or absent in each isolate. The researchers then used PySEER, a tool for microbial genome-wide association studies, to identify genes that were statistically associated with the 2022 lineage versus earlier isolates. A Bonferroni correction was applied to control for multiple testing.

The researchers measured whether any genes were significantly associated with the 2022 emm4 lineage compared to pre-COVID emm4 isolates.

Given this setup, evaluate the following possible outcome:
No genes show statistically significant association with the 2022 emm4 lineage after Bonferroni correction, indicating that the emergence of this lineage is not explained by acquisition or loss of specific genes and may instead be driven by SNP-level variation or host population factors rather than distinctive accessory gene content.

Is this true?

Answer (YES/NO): NO